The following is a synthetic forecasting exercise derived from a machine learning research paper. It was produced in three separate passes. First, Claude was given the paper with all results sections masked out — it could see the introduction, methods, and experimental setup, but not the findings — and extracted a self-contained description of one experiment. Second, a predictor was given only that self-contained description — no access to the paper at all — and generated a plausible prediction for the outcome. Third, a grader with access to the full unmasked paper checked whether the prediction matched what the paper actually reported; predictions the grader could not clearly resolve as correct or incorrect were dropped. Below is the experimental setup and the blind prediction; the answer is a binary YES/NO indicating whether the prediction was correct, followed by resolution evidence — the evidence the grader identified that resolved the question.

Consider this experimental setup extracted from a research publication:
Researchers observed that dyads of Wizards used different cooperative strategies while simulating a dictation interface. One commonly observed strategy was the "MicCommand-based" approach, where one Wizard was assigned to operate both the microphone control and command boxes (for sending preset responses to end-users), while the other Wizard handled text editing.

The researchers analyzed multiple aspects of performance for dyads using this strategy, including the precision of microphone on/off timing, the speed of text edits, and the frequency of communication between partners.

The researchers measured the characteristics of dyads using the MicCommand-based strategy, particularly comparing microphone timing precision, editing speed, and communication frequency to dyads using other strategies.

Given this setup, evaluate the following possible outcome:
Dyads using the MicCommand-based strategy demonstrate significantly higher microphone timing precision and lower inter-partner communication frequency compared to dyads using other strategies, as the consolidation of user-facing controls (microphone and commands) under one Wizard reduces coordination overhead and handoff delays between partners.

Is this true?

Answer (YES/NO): NO